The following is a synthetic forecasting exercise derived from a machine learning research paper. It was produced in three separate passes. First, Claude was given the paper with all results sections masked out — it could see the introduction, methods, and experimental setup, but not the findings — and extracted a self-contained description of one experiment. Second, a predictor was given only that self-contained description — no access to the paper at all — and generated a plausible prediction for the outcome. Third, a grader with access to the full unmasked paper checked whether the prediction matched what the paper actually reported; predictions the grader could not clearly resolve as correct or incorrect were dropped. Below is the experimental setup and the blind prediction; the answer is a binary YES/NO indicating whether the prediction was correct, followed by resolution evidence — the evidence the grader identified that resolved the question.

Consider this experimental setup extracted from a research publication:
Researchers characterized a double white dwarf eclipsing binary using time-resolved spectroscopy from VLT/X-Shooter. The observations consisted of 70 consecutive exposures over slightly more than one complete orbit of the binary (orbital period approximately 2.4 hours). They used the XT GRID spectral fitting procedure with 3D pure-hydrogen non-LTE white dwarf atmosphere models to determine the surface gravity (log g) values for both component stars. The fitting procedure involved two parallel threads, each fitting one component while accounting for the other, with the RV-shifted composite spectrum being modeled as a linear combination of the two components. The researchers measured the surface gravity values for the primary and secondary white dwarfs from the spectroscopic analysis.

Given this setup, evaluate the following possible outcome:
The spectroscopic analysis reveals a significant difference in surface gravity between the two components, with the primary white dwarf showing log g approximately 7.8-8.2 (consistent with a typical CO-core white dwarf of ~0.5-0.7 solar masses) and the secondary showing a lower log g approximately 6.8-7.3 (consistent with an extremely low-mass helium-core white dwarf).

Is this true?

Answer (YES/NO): NO